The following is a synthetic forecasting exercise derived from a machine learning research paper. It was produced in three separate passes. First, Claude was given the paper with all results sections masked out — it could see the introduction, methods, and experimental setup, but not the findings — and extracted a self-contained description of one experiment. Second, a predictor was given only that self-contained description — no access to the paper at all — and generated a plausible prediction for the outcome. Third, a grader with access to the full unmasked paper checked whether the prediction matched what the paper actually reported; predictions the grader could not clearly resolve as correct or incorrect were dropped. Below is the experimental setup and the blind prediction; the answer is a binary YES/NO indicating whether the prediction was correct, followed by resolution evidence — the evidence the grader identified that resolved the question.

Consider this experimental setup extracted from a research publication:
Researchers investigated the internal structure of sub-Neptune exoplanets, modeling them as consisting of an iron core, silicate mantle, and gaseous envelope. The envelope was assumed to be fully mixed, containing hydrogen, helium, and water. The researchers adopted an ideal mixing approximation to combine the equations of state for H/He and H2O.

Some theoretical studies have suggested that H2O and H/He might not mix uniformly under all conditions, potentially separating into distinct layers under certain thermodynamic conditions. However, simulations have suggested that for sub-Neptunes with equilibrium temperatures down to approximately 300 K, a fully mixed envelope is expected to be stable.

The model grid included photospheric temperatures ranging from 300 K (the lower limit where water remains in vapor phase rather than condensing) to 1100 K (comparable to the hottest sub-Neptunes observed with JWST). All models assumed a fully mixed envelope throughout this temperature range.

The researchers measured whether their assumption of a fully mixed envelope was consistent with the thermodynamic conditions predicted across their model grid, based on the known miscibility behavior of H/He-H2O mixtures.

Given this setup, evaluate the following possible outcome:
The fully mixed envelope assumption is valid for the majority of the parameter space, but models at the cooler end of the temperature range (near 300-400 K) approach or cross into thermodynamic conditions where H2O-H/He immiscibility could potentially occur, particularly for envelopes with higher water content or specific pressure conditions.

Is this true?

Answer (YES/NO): NO